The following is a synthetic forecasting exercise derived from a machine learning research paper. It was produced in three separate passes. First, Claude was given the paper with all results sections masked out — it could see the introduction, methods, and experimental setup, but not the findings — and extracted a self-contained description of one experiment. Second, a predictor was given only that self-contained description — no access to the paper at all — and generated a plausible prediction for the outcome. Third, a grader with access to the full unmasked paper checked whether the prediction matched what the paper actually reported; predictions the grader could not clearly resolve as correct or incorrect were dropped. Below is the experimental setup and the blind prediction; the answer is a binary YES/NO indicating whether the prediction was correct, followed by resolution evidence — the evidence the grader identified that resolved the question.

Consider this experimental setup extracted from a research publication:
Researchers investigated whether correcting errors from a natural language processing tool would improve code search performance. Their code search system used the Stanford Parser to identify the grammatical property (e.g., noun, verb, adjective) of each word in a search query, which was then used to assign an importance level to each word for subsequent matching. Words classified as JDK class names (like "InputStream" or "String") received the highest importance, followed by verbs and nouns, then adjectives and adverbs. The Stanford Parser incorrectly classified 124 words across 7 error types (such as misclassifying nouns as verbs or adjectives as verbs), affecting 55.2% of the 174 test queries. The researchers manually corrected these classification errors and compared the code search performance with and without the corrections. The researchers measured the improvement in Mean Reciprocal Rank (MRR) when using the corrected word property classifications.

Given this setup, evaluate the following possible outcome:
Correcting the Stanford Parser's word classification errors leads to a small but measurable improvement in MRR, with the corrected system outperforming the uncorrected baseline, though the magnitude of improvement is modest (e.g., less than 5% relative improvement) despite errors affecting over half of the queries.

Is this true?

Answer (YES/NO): NO